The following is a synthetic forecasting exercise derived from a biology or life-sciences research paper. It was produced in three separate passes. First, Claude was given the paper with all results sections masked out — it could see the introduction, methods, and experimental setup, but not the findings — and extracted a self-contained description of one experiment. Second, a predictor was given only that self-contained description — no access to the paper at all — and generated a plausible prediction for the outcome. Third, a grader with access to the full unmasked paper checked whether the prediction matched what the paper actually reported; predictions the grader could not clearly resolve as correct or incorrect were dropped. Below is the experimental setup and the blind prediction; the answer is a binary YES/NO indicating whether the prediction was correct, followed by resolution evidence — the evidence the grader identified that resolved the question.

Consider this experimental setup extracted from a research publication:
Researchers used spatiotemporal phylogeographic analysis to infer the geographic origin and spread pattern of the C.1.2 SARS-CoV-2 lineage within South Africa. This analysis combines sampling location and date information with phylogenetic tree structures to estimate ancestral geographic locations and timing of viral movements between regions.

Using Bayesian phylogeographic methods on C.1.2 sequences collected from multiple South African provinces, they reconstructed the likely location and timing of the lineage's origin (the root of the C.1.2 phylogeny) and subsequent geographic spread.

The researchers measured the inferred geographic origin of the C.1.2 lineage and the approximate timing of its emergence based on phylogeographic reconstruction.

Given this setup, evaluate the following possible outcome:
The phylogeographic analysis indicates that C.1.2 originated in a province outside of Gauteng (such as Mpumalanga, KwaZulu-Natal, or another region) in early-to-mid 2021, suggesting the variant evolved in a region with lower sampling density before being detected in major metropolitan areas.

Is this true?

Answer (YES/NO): NO